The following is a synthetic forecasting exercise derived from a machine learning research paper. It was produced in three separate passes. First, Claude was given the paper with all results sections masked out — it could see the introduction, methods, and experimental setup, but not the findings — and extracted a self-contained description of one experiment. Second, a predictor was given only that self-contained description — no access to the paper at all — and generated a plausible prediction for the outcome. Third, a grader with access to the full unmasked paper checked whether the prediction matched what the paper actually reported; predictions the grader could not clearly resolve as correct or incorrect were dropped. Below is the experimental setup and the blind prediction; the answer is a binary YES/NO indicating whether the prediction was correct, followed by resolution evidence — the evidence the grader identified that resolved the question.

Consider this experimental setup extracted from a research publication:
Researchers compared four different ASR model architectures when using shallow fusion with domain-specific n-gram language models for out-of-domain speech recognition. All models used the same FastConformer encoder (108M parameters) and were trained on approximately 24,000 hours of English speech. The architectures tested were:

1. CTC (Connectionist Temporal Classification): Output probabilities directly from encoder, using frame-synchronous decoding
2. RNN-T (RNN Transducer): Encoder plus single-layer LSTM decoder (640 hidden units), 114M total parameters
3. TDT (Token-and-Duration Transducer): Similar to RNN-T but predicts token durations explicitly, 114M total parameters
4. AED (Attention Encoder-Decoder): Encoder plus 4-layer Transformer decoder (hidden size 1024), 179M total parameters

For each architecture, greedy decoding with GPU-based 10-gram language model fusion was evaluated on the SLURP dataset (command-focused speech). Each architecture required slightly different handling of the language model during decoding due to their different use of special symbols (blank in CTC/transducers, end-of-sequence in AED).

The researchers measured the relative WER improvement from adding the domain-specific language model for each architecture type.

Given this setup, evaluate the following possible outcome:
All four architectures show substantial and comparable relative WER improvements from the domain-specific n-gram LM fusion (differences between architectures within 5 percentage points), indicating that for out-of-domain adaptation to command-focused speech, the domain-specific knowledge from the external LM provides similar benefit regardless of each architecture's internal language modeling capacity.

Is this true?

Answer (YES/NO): NO